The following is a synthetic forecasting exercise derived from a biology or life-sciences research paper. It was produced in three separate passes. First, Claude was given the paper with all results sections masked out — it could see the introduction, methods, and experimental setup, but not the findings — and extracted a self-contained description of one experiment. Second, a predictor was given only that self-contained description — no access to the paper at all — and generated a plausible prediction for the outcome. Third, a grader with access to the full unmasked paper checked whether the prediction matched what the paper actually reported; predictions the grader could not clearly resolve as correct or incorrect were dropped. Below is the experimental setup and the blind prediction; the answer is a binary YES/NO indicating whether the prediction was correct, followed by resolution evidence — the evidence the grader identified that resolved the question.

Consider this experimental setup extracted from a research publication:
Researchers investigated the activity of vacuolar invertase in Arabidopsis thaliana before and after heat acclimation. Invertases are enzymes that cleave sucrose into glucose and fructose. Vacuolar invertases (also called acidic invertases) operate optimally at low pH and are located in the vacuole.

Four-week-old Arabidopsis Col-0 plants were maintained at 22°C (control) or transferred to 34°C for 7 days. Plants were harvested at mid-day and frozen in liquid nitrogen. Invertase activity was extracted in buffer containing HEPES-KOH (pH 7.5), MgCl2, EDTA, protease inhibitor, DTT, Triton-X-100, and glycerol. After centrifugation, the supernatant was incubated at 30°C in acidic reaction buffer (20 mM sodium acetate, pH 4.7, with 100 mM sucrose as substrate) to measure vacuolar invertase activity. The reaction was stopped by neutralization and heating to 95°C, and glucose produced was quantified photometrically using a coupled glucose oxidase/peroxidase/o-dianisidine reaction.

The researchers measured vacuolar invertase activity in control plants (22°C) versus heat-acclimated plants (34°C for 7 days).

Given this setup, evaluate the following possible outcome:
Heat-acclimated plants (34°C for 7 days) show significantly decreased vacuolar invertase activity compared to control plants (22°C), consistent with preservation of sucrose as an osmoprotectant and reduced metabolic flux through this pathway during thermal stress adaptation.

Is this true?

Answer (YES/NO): NO